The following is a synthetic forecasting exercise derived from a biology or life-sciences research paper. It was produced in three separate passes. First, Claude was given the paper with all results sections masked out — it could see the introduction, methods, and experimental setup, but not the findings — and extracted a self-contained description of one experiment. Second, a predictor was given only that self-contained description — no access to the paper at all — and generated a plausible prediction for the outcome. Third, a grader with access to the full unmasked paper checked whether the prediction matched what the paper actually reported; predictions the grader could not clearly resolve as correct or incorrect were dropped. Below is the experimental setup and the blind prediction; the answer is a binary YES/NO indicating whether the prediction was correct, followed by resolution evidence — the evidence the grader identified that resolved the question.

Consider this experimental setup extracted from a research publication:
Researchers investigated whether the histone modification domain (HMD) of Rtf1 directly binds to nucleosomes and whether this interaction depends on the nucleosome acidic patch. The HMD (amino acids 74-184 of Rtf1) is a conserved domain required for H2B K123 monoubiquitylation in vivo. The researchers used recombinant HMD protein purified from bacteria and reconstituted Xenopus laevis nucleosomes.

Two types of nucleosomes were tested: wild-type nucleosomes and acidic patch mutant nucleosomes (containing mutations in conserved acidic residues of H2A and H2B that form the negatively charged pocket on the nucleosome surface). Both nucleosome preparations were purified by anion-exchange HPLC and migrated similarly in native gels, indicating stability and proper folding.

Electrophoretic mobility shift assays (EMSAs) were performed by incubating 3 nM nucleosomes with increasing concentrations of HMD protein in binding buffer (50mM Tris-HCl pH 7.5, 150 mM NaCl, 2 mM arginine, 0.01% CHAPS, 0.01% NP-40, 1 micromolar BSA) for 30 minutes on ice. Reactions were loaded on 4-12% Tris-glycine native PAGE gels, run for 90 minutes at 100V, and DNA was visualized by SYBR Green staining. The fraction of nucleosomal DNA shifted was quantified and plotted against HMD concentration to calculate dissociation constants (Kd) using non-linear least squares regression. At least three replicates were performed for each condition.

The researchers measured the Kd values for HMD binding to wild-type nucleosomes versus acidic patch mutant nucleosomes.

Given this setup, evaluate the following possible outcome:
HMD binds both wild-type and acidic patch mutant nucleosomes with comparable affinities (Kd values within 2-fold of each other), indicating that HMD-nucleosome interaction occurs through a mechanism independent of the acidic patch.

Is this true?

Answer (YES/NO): NO